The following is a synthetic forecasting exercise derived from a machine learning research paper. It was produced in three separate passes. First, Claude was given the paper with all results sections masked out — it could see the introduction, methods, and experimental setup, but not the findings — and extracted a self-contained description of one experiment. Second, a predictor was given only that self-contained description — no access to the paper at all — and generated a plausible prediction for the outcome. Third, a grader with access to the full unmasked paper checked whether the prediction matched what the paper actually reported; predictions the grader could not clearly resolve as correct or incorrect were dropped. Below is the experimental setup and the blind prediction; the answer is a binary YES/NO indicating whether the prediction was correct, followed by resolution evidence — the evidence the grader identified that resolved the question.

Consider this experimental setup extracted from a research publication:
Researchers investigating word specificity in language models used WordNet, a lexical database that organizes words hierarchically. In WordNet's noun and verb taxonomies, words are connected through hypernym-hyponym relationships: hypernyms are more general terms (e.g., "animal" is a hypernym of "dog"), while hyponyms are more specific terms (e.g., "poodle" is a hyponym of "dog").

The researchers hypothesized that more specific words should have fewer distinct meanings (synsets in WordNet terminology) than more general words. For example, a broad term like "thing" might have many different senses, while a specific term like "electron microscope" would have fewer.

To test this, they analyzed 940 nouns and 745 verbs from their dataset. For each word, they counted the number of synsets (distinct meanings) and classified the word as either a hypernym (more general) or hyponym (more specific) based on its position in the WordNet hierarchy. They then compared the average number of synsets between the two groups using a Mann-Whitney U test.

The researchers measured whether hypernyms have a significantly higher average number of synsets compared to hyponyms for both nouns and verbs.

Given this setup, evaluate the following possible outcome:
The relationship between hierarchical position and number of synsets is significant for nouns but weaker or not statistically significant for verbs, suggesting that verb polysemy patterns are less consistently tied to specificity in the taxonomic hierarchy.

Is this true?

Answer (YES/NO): NO